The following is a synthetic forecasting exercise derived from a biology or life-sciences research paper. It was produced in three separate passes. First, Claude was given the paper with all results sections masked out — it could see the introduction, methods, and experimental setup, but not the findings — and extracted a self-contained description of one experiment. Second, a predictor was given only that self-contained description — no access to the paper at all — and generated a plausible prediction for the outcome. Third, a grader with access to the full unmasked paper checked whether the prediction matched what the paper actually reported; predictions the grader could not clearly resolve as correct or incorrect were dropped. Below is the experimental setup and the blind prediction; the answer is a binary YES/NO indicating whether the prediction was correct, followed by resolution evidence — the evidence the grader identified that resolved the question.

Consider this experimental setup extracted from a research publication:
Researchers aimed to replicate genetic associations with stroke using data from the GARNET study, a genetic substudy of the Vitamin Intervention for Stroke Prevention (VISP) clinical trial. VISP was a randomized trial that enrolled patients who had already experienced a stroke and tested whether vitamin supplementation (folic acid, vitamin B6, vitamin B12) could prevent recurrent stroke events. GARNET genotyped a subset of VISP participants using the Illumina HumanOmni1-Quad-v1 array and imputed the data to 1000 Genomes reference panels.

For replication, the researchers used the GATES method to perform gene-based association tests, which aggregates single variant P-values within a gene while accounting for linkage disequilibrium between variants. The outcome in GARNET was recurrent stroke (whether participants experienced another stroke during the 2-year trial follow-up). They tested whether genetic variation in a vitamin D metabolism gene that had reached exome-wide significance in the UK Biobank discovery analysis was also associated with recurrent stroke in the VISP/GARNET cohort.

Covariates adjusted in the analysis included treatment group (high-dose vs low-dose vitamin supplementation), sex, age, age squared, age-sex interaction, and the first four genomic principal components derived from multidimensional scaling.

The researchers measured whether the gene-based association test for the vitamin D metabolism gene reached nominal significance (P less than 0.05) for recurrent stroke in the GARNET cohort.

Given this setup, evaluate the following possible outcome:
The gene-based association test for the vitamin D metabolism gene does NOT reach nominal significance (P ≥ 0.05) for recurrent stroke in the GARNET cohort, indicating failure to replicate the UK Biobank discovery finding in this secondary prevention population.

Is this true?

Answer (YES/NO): NO